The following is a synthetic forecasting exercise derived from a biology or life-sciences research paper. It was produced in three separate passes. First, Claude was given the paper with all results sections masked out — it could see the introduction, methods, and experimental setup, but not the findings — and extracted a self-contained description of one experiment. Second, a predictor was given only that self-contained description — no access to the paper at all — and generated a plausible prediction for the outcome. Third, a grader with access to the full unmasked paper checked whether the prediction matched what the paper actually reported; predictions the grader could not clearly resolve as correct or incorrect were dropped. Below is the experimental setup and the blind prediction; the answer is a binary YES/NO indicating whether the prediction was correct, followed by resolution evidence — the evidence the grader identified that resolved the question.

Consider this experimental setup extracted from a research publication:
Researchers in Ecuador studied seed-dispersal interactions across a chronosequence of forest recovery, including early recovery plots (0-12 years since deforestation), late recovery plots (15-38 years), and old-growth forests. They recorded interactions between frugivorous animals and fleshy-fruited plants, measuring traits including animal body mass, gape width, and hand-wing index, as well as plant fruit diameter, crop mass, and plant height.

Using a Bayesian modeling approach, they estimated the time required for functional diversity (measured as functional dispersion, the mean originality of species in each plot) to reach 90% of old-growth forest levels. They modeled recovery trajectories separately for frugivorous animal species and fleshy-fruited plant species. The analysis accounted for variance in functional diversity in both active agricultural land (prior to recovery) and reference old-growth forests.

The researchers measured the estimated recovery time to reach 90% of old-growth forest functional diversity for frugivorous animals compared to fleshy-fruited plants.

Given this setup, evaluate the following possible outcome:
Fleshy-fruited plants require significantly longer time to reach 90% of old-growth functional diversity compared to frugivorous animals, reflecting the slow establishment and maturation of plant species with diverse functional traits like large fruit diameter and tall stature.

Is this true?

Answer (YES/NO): NO